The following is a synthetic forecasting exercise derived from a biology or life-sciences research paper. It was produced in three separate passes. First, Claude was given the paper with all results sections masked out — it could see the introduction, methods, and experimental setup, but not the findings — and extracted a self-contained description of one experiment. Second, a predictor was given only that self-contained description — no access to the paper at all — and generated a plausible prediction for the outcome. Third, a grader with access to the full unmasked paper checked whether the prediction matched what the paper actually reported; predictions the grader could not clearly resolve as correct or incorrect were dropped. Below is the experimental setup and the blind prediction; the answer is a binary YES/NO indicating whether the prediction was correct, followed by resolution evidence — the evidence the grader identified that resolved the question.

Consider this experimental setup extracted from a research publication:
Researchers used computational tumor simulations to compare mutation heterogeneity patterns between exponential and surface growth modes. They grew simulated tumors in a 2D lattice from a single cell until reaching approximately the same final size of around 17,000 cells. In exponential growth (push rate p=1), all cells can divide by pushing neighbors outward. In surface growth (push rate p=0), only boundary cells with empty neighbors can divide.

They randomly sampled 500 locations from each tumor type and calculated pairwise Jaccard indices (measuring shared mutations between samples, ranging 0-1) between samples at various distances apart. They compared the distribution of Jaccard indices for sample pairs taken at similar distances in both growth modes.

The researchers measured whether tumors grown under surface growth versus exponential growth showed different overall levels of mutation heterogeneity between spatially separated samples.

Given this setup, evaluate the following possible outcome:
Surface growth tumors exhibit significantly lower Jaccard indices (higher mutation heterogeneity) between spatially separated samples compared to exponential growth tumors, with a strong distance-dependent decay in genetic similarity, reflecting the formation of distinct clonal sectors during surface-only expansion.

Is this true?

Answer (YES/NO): YES